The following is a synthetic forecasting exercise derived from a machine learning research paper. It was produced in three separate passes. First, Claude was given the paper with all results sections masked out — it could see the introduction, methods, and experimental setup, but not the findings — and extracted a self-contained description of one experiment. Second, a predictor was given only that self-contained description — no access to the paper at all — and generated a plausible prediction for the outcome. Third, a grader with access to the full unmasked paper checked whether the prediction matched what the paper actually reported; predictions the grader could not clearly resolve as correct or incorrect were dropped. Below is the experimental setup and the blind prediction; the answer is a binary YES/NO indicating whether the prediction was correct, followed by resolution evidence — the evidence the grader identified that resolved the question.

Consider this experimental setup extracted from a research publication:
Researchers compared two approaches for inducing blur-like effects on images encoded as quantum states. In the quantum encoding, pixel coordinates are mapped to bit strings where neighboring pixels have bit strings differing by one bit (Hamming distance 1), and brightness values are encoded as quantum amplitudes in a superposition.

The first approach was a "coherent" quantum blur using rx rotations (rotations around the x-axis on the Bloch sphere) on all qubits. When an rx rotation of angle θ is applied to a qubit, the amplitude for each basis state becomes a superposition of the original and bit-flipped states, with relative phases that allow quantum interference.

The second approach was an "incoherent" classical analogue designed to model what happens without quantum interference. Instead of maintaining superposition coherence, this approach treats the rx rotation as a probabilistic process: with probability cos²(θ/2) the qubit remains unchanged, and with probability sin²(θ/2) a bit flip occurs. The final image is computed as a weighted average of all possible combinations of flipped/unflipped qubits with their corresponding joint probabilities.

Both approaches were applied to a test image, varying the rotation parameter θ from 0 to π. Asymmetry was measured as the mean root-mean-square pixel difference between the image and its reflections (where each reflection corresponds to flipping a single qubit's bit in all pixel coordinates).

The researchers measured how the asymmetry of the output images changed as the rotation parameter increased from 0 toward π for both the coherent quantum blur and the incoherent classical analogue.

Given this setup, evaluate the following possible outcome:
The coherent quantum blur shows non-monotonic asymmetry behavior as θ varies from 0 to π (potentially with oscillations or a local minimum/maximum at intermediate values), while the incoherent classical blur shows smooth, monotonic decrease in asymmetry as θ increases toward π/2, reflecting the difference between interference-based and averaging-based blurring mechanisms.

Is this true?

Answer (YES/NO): YES